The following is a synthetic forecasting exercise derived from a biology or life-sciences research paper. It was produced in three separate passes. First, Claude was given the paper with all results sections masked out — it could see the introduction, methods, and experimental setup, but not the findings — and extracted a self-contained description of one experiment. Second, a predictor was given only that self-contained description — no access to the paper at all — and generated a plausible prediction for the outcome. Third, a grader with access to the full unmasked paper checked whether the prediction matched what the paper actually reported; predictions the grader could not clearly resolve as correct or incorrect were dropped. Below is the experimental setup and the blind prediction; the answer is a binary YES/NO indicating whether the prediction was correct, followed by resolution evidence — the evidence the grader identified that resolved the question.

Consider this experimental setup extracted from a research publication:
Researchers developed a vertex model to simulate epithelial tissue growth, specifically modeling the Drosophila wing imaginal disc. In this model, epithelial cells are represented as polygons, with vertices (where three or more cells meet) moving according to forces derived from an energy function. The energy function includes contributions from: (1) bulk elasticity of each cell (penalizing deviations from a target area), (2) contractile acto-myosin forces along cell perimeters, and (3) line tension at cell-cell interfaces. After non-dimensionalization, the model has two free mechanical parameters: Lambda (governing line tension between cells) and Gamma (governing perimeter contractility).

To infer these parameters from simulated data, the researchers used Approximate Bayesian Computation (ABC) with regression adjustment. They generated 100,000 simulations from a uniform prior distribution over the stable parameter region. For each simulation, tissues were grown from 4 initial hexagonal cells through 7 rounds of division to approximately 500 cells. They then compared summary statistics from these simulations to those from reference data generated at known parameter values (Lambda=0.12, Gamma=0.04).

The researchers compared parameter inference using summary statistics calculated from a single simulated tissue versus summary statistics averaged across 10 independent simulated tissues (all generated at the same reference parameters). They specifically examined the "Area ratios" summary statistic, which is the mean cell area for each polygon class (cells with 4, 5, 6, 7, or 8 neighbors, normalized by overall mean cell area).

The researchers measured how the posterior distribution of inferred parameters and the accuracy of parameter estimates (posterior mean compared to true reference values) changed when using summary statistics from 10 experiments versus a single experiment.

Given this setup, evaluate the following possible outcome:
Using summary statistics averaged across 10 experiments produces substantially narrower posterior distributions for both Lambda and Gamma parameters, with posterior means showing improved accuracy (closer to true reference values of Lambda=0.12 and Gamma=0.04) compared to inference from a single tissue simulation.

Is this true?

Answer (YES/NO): YES